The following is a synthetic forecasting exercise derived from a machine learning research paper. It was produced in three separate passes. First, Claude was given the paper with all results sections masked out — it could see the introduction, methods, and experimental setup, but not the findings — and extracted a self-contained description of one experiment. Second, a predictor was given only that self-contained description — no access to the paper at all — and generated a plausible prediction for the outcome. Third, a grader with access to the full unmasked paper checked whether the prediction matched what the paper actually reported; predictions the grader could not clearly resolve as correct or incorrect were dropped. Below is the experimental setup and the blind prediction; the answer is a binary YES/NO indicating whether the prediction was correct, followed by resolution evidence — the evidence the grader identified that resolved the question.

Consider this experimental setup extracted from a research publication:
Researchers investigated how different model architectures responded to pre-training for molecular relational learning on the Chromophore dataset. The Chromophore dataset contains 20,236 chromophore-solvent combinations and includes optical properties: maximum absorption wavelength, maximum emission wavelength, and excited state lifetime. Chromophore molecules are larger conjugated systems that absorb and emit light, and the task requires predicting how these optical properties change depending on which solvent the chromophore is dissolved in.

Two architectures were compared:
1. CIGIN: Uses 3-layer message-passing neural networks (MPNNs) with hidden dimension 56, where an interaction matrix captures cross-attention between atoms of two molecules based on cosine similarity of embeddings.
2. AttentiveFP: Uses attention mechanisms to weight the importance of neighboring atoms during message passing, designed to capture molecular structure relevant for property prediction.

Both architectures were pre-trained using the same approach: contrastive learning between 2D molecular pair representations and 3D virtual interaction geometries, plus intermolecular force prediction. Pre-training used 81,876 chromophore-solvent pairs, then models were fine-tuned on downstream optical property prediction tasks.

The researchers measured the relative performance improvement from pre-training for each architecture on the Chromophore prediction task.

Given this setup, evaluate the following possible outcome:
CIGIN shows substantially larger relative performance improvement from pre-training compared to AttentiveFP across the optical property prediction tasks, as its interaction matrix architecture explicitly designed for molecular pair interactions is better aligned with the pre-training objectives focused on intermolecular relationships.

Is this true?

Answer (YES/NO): YES